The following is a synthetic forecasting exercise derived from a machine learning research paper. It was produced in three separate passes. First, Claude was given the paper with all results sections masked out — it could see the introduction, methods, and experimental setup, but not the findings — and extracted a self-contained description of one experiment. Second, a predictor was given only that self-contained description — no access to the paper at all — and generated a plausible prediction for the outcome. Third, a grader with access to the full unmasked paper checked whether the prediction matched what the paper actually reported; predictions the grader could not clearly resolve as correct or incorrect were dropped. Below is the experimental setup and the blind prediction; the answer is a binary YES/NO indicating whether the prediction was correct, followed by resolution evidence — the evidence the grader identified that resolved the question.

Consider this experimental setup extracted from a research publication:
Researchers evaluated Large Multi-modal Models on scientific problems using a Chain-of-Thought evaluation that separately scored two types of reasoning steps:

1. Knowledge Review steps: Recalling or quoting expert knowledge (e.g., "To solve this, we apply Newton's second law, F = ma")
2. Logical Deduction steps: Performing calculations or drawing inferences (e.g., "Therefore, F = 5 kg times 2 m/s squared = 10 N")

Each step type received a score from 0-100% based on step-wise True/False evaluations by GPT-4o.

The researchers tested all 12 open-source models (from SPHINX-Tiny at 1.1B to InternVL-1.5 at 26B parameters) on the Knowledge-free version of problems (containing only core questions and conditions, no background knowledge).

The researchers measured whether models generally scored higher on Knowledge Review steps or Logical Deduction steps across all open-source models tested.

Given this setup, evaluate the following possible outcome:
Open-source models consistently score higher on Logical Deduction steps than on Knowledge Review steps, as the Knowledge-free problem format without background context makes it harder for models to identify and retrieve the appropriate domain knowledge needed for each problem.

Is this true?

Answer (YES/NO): NO